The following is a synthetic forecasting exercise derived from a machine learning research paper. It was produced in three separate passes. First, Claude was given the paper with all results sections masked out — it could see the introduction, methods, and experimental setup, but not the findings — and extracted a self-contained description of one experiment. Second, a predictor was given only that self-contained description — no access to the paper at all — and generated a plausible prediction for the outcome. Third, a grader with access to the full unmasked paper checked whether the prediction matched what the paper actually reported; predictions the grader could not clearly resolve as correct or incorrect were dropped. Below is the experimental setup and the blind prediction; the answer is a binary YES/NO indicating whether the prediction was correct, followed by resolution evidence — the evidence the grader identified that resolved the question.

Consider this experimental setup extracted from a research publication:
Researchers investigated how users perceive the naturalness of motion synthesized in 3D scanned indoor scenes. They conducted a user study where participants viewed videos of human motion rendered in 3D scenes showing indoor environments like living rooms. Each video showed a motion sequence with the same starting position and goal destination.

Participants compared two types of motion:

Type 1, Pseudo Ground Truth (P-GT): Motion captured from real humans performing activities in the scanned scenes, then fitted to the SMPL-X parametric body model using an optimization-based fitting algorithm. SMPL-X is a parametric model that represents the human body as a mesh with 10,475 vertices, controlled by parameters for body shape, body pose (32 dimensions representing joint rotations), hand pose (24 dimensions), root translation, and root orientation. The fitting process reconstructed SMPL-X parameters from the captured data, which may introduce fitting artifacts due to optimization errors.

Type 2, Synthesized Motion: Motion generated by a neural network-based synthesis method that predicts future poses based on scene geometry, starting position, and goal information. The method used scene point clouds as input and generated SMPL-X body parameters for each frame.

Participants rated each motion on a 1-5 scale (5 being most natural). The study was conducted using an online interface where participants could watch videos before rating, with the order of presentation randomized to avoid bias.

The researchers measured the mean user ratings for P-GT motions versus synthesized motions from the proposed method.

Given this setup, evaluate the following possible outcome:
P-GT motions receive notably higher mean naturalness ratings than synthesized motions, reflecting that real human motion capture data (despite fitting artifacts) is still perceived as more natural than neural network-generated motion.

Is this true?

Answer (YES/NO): YES